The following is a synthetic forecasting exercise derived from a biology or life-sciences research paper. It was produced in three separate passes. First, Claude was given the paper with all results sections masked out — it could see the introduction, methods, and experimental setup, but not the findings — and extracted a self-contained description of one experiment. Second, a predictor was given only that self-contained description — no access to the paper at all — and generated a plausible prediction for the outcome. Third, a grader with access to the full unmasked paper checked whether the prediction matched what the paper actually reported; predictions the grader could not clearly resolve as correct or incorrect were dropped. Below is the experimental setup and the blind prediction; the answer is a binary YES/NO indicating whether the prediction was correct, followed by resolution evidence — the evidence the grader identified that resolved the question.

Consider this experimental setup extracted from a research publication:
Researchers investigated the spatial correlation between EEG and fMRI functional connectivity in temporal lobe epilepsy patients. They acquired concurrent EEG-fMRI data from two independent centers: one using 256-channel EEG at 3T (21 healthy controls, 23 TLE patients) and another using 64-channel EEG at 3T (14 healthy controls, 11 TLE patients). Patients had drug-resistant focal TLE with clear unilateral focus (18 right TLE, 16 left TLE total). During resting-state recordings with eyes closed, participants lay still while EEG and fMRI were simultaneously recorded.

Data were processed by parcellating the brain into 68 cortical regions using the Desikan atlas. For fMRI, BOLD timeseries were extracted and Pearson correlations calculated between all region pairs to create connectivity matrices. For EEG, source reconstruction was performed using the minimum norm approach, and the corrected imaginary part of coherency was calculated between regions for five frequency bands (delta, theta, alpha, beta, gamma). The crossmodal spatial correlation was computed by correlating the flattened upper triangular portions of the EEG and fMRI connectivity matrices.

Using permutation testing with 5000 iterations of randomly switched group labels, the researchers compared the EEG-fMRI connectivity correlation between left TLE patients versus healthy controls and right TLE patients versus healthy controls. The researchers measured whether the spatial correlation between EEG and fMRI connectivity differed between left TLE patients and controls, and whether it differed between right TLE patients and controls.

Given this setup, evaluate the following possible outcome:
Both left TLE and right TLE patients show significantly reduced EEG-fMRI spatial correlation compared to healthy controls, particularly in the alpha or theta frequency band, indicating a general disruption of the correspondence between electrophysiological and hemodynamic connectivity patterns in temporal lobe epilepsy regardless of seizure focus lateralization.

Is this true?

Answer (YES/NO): NO